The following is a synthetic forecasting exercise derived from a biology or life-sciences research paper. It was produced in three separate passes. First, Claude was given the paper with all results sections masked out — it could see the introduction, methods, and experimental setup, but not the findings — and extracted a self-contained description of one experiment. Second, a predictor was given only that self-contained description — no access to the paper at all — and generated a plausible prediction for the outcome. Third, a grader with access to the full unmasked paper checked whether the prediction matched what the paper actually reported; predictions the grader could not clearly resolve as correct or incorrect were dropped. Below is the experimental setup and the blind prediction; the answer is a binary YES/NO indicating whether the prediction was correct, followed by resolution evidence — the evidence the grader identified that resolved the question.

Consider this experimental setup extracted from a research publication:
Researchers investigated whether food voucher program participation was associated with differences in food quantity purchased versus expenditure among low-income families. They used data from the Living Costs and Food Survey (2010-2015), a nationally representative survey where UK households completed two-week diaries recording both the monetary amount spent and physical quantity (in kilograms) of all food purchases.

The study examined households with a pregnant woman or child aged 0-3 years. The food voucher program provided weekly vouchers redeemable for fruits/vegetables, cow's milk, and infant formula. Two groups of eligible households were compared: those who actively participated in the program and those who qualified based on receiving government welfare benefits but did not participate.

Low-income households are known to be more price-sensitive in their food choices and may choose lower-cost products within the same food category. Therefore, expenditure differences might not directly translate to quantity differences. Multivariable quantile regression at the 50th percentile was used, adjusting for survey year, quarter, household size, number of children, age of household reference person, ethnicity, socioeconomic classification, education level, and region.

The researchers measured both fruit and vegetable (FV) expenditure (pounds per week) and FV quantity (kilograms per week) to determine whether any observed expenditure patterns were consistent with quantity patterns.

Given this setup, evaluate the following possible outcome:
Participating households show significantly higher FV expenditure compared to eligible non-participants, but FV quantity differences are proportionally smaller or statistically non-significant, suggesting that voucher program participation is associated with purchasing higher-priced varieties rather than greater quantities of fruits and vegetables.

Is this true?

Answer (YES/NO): NO